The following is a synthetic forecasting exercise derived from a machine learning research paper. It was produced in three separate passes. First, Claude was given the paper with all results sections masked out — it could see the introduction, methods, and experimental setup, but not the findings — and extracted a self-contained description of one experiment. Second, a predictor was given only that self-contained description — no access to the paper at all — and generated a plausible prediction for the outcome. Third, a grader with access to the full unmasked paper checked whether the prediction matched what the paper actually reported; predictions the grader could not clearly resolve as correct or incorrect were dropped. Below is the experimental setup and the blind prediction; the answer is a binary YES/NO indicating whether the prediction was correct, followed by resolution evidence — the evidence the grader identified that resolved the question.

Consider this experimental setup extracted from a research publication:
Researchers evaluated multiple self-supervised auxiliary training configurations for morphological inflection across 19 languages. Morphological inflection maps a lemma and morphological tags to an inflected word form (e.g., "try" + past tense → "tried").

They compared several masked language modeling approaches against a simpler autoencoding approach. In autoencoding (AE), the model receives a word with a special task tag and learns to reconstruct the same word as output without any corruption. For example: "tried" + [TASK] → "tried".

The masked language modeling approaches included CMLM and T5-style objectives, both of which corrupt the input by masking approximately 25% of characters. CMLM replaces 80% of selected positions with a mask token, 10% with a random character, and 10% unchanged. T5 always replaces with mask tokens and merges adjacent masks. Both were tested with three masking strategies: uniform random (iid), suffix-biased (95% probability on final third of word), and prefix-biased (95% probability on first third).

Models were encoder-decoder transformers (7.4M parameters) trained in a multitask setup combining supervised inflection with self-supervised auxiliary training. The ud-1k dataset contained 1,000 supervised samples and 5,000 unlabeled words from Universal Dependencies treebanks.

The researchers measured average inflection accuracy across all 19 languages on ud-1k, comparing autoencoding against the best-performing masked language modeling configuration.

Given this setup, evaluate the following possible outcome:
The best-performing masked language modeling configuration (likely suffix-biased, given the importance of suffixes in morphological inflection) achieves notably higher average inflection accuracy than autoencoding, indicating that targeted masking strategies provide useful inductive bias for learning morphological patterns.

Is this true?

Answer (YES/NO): NO